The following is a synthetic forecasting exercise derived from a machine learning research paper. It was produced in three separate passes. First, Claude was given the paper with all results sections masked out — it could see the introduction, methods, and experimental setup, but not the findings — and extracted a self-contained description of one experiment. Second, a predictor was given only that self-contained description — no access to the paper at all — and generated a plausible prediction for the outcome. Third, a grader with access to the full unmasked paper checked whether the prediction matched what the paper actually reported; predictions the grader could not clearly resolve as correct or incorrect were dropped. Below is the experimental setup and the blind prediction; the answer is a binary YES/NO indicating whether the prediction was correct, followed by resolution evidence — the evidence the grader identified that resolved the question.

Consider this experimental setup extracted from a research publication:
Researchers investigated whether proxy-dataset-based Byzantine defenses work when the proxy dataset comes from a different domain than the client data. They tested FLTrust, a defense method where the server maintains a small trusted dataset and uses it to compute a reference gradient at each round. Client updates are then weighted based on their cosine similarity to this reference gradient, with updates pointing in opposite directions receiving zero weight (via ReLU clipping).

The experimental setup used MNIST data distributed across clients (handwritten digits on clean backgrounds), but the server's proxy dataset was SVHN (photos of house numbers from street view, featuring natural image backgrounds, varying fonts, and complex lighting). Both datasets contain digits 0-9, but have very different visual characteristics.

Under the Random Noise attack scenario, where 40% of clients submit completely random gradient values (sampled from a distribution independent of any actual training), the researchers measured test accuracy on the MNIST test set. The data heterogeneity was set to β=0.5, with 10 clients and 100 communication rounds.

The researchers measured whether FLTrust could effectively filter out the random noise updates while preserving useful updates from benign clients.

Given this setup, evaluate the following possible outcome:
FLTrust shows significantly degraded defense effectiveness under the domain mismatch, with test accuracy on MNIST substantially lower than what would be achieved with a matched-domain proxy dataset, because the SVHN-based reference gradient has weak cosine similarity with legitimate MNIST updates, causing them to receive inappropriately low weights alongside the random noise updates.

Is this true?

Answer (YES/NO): YES